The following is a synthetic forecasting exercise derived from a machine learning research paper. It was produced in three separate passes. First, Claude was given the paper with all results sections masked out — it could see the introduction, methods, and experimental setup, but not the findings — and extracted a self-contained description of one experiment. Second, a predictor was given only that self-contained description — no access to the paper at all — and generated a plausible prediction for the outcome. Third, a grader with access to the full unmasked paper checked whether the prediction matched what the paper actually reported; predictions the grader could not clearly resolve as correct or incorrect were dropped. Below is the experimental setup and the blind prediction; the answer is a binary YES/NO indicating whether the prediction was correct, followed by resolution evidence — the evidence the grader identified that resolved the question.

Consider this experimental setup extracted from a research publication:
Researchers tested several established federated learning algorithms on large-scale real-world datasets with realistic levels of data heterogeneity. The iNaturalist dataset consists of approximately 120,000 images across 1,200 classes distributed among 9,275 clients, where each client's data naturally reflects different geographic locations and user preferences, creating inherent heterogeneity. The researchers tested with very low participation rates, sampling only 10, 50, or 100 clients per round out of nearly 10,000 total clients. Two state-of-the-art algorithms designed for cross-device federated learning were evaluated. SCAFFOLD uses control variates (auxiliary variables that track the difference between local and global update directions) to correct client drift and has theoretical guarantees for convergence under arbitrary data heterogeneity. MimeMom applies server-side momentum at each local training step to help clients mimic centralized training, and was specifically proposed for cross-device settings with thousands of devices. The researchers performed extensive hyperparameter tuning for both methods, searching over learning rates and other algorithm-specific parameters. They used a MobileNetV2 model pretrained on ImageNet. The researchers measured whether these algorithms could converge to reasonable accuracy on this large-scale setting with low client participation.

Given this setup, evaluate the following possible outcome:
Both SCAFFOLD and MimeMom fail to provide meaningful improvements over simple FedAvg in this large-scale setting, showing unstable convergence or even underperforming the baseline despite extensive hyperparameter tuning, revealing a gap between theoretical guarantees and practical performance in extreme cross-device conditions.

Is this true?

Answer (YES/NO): YES